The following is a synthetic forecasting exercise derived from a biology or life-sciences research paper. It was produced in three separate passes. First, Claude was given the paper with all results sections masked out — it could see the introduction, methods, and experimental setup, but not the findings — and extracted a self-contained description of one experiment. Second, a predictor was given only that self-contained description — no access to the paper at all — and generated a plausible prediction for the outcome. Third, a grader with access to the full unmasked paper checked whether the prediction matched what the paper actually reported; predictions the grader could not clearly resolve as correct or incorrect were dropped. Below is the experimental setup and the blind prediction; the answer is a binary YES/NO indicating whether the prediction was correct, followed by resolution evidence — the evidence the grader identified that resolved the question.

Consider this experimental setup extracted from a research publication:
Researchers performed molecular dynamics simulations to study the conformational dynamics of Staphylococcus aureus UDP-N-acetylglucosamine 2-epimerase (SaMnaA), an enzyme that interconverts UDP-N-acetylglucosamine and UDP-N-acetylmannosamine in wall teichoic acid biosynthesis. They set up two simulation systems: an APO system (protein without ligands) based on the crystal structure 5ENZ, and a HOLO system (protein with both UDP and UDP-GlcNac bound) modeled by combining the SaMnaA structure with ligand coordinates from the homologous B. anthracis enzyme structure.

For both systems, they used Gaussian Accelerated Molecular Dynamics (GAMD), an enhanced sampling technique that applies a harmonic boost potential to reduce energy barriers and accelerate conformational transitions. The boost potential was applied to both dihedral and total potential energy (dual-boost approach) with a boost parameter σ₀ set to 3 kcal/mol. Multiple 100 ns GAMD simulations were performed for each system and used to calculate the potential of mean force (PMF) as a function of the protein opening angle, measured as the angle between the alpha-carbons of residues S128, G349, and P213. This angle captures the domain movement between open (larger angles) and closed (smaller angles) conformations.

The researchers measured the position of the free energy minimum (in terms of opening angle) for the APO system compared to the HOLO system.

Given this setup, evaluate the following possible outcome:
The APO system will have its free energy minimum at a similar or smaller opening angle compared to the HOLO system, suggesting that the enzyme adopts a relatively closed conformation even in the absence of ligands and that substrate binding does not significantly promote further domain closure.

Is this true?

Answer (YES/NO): NO